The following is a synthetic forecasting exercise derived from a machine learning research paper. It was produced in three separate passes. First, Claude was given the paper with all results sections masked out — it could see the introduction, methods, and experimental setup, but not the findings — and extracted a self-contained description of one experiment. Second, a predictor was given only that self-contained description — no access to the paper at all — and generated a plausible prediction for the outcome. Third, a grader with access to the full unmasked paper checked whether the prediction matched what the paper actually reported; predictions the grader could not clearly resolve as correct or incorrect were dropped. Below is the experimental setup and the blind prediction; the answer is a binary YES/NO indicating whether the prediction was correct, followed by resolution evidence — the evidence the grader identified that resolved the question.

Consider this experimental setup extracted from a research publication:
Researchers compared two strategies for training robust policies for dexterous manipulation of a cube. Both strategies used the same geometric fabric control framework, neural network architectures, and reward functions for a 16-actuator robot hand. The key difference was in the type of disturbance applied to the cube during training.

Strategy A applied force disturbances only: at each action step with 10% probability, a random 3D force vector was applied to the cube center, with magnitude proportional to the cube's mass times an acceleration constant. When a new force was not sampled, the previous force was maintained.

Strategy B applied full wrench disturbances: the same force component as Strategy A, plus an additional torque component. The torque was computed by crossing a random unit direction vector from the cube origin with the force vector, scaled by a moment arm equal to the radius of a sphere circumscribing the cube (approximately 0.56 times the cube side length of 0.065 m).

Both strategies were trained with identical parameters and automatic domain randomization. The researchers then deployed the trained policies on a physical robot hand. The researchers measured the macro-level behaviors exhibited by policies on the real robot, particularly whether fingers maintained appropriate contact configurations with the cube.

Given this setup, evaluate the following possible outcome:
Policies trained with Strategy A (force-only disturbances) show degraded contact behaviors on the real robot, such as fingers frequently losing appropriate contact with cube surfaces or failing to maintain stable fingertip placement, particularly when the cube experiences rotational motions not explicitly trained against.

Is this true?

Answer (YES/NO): YES